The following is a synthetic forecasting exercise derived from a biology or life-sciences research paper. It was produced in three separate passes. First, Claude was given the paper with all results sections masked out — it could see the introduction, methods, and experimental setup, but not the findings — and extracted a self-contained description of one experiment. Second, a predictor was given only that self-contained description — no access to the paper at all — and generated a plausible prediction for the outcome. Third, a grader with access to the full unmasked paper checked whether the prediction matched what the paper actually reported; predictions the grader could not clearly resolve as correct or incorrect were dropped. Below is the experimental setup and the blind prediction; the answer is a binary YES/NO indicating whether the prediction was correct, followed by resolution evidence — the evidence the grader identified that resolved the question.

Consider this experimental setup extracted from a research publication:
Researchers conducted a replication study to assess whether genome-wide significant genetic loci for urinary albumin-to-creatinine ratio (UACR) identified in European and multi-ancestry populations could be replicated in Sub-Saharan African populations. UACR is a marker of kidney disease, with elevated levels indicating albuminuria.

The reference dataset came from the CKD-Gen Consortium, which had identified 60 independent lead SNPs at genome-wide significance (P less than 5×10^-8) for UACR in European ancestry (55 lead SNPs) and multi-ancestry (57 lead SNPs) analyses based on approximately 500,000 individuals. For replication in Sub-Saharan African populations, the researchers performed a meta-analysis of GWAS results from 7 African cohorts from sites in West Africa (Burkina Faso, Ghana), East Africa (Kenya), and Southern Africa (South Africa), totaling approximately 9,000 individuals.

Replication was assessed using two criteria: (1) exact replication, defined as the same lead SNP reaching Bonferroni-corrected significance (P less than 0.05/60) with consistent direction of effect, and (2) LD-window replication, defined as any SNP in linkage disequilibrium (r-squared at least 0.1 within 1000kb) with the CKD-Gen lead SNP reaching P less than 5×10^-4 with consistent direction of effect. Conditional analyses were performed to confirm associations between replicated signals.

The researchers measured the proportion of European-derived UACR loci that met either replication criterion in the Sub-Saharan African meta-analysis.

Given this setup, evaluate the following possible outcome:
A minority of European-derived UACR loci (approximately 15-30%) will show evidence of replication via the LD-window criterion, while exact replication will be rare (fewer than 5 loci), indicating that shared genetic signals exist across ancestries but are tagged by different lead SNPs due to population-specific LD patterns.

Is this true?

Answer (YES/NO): NO